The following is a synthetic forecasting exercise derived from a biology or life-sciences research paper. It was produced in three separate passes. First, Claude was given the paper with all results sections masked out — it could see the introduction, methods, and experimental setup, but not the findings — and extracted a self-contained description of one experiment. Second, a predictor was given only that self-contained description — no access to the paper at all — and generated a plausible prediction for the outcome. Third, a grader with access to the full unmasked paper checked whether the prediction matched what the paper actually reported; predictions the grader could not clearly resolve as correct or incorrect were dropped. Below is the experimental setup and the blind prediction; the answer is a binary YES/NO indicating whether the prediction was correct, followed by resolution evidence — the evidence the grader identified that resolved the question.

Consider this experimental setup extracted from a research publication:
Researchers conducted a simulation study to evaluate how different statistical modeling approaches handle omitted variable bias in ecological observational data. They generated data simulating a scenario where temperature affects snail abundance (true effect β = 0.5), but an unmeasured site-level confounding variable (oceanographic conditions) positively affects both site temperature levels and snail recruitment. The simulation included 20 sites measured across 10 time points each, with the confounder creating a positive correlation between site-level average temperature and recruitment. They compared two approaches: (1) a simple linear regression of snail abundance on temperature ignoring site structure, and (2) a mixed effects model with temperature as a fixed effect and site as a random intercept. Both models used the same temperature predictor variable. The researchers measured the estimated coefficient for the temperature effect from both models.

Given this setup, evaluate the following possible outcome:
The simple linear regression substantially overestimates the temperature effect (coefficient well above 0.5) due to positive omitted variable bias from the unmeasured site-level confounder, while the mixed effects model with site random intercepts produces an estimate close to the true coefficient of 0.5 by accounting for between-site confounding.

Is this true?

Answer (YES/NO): NO